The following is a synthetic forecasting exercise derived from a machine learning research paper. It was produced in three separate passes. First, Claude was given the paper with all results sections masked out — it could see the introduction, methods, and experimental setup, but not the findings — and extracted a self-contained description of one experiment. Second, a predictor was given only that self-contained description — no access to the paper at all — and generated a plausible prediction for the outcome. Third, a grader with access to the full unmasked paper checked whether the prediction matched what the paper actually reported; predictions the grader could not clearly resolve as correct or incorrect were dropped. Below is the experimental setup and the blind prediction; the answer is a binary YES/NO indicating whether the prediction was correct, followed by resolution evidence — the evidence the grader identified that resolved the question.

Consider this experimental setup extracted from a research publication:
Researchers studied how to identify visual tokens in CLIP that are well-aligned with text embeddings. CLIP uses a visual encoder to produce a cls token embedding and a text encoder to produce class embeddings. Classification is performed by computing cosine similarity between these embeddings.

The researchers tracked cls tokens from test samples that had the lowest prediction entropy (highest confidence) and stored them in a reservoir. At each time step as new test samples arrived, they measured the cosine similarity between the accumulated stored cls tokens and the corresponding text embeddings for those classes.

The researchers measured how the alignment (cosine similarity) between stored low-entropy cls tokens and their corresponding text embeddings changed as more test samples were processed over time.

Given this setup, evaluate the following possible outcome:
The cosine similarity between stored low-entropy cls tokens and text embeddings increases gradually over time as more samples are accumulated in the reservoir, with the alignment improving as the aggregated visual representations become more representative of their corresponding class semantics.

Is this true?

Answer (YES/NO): YES